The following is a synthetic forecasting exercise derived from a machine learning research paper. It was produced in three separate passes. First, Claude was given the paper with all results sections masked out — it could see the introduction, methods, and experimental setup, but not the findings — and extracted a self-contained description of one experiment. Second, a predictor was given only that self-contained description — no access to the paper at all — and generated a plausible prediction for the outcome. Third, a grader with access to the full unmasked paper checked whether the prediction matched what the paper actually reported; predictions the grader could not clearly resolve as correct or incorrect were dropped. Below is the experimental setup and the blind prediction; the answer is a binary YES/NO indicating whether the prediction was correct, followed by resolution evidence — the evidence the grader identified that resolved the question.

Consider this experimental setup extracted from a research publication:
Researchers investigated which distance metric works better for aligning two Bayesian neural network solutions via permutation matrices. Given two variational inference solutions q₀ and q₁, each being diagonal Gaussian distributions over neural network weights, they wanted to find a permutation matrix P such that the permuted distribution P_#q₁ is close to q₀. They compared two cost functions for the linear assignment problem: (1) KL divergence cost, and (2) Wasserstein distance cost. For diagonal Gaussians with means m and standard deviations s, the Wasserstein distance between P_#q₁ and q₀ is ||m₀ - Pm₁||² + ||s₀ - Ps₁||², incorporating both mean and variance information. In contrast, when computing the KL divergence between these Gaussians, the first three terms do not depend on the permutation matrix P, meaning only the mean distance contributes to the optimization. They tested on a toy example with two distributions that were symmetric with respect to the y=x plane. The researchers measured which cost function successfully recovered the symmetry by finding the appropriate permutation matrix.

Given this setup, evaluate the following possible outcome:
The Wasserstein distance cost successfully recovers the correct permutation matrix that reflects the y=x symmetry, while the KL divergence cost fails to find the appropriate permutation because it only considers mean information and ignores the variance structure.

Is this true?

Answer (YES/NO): YES